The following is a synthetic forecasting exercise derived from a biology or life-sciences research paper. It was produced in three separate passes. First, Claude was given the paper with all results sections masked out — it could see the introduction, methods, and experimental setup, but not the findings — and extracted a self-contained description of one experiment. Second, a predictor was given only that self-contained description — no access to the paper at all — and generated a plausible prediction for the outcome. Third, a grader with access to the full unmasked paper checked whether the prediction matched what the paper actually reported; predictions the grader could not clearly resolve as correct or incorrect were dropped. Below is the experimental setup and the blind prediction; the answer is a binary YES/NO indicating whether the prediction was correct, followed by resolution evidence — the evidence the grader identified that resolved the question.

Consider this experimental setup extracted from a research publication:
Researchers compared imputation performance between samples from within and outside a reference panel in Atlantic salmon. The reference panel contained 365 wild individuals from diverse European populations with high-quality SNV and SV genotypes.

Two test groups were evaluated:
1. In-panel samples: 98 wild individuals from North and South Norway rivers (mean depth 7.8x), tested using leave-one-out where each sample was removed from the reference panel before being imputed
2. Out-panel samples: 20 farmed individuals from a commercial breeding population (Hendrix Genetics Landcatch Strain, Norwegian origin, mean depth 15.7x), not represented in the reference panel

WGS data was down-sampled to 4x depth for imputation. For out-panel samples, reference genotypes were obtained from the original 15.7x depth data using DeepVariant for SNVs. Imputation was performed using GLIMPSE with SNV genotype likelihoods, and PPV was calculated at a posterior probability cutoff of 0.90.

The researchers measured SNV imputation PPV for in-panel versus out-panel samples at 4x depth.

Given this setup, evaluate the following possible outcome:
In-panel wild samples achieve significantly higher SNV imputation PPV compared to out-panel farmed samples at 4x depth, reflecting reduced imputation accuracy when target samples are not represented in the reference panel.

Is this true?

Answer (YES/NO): NO